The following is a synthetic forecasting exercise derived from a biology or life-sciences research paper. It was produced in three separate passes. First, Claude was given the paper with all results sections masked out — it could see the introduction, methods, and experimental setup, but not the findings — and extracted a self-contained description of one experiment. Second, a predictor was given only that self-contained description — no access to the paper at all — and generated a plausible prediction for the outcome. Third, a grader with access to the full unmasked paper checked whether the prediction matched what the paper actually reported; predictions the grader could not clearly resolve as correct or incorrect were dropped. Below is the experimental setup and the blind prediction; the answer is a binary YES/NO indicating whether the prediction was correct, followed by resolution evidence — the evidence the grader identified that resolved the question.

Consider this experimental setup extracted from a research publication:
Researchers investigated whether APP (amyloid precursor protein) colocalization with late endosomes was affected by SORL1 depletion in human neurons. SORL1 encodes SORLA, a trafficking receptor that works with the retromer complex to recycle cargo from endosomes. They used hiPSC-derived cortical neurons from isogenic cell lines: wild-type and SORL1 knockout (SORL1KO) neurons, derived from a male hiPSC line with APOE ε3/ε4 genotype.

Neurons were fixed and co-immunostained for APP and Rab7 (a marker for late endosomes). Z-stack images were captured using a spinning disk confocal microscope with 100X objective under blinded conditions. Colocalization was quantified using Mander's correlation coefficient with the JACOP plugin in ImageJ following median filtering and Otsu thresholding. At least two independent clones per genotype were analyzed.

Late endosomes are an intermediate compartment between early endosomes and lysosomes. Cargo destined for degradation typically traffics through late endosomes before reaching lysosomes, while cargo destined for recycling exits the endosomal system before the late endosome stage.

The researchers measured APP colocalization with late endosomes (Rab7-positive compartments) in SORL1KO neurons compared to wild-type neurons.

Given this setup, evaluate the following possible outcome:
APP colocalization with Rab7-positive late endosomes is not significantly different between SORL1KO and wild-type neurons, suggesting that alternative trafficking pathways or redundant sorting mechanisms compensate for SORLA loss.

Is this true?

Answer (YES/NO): NO